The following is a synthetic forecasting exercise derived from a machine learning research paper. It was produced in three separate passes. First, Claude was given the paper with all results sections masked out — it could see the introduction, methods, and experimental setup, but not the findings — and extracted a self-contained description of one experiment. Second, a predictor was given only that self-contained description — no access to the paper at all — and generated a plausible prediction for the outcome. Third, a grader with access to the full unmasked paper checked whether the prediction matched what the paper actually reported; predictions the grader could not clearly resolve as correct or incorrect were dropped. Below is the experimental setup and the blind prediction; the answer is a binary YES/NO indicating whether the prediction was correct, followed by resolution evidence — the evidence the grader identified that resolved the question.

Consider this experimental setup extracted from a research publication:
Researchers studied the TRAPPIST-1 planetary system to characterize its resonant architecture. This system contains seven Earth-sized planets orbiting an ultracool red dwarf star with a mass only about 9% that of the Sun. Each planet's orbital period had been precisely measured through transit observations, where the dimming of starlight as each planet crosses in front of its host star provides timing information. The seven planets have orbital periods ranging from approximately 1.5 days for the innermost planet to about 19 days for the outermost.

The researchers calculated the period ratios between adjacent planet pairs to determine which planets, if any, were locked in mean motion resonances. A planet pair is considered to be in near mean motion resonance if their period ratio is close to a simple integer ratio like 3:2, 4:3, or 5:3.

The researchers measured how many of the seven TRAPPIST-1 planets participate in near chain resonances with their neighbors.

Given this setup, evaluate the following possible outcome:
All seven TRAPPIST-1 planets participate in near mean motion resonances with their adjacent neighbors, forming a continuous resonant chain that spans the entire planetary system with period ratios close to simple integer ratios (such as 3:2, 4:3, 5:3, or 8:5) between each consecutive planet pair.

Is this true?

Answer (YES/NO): NO